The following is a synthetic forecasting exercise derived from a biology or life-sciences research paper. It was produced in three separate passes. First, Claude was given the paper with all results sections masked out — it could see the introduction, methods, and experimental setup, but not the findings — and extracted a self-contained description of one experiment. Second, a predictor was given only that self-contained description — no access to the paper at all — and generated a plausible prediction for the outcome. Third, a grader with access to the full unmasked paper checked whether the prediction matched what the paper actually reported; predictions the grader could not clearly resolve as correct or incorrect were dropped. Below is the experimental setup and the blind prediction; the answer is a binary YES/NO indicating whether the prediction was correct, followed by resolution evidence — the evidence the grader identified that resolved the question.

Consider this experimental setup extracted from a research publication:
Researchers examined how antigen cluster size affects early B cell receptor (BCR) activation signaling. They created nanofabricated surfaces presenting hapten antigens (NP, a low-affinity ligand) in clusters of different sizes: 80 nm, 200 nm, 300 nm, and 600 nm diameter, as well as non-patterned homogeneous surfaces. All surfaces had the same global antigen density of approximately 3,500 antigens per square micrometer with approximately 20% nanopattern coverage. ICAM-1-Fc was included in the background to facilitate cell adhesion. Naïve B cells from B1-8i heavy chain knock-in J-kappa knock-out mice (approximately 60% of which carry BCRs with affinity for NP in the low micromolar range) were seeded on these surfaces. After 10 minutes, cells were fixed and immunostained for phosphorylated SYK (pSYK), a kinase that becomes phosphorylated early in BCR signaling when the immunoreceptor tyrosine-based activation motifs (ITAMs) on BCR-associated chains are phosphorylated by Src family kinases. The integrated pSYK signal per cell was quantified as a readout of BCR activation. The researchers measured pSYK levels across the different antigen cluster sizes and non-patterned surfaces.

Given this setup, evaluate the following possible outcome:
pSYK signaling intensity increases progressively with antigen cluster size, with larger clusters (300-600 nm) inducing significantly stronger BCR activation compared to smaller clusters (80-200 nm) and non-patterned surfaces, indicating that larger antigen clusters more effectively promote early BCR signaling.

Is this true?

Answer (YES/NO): NO